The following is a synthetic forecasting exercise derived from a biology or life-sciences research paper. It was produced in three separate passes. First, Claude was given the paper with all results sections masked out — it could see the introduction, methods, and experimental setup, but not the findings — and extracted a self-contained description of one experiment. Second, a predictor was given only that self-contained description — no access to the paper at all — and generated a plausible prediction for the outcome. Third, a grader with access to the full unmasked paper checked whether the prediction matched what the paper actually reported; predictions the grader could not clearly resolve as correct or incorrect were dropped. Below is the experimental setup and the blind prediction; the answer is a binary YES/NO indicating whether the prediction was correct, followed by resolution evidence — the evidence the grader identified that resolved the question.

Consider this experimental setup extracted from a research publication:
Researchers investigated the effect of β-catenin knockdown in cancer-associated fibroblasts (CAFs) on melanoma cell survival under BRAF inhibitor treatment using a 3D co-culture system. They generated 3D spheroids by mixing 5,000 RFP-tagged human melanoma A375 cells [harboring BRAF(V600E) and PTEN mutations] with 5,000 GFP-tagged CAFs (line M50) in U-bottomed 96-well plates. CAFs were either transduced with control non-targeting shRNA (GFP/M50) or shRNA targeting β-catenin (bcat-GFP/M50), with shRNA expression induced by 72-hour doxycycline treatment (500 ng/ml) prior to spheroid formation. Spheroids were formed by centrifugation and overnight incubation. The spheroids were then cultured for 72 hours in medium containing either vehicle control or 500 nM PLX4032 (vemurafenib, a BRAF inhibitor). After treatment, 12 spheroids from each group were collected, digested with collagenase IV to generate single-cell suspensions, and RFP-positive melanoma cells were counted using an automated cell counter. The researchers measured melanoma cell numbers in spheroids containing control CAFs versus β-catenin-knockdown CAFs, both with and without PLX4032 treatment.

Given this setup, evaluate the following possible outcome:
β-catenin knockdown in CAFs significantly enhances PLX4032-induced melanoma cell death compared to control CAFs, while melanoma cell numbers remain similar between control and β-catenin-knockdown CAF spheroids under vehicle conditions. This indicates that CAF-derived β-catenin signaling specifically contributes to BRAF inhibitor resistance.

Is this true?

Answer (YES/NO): NO